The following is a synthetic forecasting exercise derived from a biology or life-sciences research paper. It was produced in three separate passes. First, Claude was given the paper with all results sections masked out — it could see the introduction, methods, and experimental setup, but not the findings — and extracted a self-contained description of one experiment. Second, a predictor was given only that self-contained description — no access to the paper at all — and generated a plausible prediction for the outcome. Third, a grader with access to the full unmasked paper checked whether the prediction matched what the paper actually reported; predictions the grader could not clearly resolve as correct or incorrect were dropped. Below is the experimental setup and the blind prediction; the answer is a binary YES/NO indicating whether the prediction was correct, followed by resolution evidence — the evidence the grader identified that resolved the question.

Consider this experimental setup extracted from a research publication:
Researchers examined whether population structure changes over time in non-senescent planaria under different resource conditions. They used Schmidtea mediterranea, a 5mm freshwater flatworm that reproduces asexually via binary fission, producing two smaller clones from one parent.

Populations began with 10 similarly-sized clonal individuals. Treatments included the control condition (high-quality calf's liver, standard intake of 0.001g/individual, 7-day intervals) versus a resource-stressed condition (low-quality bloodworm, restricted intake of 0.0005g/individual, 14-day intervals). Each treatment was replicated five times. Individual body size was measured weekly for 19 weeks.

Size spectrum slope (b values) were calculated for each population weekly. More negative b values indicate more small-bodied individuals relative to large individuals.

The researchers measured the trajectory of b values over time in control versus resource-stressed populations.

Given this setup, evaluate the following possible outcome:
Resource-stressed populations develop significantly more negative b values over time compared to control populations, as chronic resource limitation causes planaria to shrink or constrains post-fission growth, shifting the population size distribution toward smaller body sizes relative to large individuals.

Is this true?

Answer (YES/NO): YES